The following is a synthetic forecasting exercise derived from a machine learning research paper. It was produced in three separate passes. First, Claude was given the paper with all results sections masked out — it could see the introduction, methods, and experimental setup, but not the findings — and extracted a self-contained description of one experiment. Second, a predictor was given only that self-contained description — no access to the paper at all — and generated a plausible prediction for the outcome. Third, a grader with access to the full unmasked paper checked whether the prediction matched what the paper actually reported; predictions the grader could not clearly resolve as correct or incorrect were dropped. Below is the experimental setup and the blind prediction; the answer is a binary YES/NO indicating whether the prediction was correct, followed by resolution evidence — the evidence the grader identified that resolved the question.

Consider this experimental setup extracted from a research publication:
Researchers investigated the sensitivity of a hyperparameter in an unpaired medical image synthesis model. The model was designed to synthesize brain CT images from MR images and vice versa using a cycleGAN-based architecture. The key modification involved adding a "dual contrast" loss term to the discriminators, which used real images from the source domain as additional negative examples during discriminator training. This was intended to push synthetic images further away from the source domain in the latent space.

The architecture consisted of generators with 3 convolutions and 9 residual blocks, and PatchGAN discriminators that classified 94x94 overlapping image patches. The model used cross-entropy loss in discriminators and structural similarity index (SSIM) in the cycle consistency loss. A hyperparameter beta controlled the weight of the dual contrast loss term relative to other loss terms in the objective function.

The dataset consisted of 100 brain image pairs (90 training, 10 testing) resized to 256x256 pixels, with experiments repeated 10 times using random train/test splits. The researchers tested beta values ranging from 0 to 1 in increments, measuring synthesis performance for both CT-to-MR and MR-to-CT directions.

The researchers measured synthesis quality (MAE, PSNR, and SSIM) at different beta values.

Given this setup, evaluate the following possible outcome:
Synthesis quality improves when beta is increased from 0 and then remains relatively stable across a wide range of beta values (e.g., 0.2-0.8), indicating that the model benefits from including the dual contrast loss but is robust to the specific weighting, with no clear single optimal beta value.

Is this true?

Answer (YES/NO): NO